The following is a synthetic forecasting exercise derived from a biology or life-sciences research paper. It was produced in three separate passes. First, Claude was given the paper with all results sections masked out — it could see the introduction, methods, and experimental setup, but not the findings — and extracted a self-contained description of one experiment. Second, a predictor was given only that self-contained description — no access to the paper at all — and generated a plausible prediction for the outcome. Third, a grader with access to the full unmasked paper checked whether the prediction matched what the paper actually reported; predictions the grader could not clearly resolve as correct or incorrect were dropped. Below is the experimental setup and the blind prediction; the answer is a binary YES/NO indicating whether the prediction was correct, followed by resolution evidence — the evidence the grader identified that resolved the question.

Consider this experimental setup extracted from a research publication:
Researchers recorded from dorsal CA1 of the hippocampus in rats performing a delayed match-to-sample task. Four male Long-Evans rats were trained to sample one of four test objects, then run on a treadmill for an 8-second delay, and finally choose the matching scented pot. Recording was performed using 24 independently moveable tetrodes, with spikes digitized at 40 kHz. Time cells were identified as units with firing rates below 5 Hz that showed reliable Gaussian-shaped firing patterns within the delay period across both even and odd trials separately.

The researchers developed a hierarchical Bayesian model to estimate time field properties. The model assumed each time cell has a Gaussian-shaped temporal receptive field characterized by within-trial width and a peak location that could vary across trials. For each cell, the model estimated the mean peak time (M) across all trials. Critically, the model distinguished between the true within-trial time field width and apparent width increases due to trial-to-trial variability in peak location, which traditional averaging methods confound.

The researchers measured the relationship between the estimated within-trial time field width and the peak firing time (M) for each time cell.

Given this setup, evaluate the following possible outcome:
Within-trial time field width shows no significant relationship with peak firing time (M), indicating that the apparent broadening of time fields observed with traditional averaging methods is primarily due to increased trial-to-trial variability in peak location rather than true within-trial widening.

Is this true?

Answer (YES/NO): NO